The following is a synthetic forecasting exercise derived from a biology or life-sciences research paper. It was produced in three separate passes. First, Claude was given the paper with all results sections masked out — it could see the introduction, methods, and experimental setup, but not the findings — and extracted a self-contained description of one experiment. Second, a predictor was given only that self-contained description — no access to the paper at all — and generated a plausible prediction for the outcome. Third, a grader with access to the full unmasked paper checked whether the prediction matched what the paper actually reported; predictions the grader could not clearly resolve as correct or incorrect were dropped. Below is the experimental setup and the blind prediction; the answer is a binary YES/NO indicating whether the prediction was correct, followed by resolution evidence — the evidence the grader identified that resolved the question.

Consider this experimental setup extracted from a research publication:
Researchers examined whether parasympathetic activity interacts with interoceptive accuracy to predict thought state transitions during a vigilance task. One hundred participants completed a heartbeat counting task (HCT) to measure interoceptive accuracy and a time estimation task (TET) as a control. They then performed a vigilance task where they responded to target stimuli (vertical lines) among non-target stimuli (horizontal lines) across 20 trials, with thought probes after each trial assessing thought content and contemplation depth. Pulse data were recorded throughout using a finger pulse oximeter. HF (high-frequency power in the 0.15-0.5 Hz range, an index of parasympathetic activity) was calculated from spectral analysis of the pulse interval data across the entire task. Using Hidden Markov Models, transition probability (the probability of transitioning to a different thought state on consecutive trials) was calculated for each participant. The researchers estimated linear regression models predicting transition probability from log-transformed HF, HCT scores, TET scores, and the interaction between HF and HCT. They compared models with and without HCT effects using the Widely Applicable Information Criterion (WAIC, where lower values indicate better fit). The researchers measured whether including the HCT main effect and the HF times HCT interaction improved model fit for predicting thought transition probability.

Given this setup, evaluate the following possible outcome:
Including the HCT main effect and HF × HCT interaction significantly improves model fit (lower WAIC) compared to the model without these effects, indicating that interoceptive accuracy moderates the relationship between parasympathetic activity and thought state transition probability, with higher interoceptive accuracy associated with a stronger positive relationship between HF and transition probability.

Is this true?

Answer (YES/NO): YES